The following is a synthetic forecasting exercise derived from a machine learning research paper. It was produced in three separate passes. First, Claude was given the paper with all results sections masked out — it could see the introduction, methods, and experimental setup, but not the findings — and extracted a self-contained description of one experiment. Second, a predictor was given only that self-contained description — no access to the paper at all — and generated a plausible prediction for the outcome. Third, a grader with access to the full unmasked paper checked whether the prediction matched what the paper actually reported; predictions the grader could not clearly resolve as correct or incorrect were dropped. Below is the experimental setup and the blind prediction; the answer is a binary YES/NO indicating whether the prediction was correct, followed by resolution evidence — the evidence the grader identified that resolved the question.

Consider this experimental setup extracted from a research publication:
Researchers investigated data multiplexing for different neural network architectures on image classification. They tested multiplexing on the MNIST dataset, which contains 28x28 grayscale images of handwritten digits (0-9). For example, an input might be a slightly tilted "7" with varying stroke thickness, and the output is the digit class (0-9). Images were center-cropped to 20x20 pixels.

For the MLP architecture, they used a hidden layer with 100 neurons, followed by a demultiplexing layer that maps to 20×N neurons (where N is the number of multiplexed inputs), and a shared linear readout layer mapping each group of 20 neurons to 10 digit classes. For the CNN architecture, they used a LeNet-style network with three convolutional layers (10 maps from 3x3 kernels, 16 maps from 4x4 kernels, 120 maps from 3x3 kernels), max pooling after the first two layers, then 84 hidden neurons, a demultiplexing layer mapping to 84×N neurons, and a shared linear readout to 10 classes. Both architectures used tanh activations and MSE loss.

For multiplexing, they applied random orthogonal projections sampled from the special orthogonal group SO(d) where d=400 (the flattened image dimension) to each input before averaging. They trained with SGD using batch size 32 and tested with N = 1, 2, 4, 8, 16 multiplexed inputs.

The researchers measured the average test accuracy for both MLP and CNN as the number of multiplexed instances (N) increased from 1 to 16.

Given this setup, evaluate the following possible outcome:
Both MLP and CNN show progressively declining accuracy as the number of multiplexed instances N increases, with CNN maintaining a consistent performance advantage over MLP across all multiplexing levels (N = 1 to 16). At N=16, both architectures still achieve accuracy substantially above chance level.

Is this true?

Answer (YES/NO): NO